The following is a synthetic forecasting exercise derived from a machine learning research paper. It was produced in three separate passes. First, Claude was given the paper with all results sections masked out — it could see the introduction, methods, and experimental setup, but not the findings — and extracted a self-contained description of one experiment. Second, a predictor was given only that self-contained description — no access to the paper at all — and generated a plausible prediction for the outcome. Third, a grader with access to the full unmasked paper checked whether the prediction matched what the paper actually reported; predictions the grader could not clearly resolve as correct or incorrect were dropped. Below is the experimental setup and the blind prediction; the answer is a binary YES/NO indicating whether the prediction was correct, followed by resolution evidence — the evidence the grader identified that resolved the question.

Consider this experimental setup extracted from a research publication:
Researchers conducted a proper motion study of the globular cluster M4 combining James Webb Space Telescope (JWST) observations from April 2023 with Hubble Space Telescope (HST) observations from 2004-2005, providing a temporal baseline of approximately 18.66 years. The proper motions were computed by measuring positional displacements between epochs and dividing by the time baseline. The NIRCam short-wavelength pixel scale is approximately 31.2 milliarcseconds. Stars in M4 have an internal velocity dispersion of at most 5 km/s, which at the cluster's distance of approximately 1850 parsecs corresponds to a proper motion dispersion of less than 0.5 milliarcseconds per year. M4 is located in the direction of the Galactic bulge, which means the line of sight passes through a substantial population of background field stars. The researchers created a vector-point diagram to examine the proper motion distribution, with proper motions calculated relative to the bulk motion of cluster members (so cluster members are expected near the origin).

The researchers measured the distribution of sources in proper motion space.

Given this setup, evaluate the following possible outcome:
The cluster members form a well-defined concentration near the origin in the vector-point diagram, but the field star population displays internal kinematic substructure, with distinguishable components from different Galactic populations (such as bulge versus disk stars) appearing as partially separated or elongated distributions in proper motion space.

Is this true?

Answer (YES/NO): NO